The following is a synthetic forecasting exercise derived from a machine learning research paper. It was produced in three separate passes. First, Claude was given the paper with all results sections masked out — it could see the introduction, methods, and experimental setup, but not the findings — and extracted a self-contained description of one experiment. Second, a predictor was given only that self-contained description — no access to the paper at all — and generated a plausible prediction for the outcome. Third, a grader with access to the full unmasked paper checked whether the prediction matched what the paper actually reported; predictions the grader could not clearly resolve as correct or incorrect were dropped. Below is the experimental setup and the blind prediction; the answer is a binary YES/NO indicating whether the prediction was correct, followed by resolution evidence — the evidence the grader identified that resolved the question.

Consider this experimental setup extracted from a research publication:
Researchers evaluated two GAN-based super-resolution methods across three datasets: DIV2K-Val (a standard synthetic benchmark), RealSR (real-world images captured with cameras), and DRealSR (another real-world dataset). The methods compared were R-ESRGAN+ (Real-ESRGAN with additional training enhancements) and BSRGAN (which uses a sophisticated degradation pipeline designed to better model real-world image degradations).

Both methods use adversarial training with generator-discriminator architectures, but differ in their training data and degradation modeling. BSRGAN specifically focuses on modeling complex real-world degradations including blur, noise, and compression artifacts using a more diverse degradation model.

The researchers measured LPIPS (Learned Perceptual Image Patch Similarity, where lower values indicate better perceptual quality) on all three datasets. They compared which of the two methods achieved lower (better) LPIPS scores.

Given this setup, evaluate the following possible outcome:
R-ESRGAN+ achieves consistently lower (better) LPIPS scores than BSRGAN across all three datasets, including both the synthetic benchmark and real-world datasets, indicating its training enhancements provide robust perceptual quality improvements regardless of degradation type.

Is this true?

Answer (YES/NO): YES